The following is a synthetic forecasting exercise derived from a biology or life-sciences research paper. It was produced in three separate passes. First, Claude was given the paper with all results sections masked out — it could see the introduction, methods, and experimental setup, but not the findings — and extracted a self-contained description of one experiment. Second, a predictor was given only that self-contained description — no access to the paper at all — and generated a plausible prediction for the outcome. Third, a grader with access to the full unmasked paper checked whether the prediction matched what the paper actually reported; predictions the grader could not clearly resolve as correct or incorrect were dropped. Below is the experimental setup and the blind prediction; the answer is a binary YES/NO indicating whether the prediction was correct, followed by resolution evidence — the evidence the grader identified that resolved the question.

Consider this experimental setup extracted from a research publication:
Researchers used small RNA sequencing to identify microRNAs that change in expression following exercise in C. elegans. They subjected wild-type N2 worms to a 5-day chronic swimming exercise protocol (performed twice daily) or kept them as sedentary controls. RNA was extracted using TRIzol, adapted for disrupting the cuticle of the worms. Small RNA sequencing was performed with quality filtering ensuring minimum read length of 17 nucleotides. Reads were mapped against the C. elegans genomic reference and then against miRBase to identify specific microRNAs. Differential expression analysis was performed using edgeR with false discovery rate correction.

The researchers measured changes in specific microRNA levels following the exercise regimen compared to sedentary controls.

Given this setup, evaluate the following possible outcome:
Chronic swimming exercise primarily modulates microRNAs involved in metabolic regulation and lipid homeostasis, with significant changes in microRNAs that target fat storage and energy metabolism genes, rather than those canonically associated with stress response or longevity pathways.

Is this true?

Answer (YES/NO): NO